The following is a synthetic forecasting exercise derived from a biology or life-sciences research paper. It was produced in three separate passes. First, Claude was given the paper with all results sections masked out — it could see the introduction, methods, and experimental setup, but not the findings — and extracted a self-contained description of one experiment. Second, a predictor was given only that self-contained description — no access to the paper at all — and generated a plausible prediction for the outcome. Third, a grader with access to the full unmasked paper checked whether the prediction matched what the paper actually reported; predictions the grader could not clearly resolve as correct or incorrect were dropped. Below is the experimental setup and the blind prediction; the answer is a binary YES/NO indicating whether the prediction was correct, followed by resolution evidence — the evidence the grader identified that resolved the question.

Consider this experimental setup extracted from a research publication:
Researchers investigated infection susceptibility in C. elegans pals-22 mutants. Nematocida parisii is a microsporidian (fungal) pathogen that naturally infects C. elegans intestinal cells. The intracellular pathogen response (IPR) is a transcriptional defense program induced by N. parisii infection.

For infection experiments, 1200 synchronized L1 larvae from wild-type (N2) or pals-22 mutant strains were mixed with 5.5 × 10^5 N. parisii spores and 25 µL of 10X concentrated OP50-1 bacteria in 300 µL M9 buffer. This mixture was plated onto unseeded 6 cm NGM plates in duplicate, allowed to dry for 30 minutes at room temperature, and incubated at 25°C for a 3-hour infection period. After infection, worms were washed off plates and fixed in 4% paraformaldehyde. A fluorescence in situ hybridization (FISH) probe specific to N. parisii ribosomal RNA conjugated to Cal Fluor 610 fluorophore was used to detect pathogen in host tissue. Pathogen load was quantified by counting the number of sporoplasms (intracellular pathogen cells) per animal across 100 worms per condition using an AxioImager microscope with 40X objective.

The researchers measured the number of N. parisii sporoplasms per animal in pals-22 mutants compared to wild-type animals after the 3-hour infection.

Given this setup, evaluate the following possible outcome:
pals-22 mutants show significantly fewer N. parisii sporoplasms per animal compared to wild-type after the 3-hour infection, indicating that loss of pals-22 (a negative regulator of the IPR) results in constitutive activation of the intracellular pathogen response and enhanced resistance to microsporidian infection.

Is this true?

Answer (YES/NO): YES